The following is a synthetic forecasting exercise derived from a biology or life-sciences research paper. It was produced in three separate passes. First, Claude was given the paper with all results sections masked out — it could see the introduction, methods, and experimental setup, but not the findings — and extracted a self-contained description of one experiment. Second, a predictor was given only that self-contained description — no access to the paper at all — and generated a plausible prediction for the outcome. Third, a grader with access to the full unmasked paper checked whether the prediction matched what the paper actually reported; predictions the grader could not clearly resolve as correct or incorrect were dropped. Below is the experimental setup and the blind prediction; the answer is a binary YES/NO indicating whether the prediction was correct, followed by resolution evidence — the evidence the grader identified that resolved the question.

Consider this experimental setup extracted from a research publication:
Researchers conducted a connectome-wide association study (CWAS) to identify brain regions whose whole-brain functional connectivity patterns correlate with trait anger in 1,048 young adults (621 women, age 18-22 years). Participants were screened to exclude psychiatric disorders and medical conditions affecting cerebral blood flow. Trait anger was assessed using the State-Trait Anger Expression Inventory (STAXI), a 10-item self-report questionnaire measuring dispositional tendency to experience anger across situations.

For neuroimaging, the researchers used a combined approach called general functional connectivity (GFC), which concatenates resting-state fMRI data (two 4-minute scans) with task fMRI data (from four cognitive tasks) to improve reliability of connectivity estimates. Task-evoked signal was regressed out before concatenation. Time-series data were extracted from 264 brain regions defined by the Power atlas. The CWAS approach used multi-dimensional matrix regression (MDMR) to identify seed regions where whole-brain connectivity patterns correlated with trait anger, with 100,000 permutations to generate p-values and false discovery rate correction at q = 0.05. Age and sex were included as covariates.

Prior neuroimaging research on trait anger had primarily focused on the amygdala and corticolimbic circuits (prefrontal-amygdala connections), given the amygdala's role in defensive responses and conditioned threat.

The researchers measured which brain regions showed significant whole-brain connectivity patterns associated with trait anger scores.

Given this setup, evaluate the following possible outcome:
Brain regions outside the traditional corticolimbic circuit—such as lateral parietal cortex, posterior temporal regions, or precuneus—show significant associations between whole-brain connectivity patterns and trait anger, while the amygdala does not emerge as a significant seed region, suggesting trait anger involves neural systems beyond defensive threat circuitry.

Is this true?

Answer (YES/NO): NO